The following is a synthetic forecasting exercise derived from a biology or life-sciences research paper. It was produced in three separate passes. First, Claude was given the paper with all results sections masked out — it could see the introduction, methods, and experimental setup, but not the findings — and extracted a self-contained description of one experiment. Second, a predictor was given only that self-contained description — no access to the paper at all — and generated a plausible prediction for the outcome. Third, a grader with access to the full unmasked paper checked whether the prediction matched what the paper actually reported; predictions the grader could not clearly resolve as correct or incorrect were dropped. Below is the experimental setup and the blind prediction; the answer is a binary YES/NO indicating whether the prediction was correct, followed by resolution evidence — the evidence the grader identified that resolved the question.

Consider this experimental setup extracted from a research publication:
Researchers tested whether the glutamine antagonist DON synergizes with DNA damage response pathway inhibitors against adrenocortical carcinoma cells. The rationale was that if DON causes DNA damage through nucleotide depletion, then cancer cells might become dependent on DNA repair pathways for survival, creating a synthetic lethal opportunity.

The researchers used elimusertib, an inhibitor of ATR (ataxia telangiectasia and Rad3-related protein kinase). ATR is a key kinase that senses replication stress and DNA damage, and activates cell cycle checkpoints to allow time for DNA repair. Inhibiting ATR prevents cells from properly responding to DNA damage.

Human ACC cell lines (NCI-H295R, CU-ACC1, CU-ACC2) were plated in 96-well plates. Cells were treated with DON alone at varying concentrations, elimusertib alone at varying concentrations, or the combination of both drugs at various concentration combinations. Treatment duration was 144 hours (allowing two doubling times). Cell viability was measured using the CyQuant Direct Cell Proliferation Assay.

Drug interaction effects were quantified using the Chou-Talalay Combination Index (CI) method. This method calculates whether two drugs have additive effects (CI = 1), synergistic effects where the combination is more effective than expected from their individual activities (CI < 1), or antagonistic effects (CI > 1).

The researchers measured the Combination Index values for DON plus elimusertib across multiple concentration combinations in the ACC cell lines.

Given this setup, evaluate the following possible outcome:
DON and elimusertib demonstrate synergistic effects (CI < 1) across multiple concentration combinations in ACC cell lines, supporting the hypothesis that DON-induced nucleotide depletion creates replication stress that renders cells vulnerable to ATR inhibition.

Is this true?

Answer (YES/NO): YES